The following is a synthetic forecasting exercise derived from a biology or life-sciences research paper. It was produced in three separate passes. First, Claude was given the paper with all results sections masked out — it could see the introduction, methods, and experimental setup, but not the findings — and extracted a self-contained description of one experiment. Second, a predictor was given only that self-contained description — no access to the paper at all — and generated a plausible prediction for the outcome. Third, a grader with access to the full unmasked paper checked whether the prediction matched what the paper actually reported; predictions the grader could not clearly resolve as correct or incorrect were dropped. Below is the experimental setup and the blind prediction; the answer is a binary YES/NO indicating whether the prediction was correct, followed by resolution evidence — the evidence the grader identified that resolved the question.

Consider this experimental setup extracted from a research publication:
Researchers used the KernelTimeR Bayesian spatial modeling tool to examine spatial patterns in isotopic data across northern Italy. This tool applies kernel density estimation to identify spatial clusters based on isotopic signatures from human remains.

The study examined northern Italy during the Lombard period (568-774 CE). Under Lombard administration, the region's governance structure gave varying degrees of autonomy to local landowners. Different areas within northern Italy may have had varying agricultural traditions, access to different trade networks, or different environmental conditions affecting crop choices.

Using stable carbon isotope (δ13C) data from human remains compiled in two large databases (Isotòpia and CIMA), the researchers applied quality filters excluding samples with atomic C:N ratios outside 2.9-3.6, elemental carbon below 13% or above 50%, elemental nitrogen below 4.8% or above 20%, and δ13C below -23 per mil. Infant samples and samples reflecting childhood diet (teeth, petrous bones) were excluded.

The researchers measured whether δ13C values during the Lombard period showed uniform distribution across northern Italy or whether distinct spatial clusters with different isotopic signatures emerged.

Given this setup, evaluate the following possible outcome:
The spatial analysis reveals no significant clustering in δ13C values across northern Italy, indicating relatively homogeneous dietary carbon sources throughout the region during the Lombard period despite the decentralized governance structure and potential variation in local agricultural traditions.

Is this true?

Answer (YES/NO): NO